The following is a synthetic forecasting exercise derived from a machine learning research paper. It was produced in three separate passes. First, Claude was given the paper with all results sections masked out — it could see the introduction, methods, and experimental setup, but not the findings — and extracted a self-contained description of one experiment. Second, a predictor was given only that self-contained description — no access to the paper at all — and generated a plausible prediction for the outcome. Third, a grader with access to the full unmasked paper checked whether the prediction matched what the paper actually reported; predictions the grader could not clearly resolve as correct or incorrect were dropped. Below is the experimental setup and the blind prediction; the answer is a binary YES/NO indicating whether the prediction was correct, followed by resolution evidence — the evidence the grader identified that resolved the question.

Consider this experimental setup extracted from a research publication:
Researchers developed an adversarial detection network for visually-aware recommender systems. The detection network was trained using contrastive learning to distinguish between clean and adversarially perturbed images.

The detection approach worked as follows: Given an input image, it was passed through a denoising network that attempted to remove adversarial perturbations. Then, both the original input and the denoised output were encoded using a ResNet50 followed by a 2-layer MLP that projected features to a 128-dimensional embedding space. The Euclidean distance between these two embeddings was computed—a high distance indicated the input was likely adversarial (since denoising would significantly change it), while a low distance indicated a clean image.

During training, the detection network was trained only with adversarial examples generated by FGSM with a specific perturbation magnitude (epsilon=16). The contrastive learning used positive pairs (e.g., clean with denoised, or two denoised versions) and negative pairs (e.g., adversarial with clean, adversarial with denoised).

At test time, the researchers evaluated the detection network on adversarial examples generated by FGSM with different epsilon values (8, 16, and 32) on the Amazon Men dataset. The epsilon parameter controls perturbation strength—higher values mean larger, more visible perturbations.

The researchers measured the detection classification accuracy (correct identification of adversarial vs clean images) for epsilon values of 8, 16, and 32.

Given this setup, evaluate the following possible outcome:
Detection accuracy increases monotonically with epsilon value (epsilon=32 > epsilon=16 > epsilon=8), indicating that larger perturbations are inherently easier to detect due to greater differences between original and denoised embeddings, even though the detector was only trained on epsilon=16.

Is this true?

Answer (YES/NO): YES